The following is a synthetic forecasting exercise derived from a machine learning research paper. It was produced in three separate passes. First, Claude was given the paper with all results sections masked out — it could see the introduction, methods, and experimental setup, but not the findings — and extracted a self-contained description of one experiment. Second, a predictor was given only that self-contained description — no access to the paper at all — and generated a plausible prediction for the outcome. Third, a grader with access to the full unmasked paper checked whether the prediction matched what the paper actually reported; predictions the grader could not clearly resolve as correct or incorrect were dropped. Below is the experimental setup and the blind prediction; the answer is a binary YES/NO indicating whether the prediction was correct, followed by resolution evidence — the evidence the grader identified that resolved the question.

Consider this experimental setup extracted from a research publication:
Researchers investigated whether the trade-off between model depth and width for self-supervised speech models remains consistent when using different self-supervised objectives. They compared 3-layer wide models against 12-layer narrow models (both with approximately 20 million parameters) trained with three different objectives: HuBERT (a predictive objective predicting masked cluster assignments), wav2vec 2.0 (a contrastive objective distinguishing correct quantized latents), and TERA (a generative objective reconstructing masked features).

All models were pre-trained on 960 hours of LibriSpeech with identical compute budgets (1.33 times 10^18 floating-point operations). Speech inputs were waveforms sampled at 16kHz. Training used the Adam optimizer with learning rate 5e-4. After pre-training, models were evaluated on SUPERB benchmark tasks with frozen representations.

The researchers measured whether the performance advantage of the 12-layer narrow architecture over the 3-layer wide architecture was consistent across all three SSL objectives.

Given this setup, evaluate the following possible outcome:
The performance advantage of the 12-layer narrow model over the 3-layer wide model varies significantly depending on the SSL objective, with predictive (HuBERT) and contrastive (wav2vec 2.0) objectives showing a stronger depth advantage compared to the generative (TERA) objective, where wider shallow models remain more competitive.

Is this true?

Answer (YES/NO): NO